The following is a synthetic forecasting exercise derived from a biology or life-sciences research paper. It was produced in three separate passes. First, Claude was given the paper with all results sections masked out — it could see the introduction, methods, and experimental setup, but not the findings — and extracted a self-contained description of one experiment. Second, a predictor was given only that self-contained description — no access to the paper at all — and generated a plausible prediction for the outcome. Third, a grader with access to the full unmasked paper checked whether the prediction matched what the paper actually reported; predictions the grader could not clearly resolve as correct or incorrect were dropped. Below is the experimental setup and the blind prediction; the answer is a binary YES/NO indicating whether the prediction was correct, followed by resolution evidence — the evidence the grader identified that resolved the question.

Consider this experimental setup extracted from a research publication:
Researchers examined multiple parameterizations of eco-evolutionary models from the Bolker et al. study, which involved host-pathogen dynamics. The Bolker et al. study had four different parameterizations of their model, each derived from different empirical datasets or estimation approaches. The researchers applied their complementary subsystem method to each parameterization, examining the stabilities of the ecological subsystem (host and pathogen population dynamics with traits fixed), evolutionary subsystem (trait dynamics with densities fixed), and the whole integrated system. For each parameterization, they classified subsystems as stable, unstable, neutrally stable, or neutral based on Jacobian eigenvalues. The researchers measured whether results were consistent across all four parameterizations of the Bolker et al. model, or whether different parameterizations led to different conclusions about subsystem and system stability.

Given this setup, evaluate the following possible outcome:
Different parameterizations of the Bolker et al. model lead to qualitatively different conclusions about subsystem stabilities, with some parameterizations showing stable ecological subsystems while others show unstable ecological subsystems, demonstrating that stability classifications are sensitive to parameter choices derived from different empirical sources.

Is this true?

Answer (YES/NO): NO